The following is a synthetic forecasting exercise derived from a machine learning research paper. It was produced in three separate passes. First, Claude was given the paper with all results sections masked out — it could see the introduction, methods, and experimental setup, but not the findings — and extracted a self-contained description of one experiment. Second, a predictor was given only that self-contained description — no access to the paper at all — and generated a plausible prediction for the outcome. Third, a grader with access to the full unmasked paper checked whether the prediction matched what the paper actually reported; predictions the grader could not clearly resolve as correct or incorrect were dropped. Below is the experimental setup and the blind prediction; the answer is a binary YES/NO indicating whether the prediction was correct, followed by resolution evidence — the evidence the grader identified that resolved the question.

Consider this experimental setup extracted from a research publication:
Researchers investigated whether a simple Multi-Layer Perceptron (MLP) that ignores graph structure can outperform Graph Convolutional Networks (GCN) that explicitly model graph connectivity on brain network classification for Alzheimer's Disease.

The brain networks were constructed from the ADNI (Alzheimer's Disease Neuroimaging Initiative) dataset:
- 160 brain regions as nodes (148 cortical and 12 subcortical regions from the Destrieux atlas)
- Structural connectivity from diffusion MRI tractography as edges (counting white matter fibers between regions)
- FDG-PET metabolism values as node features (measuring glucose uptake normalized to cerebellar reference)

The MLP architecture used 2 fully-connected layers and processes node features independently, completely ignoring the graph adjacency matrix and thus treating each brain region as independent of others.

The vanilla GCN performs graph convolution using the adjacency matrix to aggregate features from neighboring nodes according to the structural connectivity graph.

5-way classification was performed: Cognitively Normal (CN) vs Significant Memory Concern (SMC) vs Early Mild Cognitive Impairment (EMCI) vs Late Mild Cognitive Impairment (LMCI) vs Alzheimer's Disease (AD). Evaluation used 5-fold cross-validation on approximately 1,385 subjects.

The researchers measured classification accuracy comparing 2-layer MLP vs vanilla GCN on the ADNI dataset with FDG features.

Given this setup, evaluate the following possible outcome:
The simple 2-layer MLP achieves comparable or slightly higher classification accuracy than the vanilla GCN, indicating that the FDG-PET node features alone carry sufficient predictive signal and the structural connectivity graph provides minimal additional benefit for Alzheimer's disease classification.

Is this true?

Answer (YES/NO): NO